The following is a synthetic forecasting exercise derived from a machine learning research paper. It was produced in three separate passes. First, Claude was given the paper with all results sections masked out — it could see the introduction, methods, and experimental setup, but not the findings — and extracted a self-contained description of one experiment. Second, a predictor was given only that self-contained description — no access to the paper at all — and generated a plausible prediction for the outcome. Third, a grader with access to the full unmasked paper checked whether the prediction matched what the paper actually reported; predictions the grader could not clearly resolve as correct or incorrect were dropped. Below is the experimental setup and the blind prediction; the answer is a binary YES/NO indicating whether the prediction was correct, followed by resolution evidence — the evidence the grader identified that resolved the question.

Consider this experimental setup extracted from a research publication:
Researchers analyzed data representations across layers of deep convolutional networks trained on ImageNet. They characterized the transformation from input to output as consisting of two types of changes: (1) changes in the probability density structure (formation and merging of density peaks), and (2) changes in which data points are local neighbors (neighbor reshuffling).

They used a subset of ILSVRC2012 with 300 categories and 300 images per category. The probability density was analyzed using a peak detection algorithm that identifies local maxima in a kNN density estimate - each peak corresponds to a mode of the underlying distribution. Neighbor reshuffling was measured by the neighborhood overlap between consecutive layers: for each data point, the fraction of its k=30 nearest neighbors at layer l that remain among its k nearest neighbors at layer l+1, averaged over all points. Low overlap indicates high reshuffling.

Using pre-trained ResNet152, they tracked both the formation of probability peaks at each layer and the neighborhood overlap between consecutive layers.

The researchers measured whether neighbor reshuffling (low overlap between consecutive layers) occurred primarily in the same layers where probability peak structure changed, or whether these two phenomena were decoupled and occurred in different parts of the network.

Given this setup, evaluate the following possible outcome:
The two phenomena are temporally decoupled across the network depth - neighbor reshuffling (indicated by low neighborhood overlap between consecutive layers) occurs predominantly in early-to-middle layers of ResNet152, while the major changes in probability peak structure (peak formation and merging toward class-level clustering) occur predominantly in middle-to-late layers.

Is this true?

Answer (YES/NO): NO